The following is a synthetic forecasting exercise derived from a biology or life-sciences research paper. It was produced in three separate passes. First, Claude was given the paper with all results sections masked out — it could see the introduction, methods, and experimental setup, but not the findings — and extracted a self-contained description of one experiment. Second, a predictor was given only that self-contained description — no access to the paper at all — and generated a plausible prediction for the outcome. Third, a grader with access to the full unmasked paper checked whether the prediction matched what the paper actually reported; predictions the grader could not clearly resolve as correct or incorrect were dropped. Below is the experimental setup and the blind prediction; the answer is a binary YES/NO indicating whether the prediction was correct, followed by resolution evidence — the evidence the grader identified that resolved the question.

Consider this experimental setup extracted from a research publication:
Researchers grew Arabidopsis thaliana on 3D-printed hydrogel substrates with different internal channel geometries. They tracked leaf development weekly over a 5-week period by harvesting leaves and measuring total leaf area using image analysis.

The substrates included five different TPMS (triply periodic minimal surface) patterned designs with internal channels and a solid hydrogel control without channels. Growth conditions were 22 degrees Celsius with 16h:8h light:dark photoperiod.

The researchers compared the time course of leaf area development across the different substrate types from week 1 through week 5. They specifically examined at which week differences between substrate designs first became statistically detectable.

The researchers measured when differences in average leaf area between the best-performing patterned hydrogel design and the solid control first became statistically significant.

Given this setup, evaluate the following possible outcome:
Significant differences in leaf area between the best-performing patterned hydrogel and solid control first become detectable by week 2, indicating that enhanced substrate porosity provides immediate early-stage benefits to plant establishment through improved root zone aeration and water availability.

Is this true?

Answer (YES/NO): YES